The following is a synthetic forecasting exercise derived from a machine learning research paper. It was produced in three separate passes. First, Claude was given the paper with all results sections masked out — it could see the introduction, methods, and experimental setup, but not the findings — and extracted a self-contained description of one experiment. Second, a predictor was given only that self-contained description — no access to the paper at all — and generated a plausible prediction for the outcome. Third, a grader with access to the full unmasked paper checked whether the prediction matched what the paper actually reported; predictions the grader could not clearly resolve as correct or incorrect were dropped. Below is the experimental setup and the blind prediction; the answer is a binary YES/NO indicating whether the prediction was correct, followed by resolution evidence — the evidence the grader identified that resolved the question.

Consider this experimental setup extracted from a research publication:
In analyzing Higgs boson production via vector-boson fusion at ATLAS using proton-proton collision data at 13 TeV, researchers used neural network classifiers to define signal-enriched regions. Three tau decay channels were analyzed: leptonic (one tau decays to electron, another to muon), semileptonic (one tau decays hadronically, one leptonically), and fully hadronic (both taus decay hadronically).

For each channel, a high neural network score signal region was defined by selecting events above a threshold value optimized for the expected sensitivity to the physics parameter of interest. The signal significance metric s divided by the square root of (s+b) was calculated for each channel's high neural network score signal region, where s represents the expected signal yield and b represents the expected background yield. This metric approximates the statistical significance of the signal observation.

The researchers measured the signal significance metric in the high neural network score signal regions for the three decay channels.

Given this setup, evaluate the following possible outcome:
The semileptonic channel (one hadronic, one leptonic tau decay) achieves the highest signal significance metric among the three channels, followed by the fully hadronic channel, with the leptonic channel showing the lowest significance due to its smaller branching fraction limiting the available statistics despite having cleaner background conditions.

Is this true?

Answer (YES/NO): YES